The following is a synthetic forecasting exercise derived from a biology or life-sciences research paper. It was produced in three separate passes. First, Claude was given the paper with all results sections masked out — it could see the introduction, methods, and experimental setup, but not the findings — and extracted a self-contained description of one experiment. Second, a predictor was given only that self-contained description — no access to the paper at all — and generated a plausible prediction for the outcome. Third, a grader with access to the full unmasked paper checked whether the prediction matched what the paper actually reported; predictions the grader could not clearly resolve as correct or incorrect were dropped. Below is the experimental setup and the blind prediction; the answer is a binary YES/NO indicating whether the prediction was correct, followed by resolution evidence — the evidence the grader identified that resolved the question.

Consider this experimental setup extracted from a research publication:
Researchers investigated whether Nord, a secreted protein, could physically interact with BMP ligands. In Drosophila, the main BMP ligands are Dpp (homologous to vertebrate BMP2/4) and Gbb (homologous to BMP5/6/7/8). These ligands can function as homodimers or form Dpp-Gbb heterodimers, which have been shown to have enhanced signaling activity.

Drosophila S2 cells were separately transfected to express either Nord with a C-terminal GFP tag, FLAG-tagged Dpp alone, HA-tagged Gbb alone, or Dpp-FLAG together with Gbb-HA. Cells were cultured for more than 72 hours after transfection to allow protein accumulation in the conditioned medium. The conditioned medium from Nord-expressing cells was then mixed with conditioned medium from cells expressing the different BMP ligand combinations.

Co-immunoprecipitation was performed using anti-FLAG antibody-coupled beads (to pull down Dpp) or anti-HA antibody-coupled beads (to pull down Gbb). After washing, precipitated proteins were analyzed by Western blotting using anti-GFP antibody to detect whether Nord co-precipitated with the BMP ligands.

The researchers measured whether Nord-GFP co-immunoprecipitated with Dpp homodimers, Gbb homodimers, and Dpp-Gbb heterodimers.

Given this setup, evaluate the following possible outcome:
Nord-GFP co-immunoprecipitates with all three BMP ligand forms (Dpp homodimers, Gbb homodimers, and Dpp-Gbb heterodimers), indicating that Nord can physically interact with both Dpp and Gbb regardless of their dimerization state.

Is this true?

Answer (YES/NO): NO